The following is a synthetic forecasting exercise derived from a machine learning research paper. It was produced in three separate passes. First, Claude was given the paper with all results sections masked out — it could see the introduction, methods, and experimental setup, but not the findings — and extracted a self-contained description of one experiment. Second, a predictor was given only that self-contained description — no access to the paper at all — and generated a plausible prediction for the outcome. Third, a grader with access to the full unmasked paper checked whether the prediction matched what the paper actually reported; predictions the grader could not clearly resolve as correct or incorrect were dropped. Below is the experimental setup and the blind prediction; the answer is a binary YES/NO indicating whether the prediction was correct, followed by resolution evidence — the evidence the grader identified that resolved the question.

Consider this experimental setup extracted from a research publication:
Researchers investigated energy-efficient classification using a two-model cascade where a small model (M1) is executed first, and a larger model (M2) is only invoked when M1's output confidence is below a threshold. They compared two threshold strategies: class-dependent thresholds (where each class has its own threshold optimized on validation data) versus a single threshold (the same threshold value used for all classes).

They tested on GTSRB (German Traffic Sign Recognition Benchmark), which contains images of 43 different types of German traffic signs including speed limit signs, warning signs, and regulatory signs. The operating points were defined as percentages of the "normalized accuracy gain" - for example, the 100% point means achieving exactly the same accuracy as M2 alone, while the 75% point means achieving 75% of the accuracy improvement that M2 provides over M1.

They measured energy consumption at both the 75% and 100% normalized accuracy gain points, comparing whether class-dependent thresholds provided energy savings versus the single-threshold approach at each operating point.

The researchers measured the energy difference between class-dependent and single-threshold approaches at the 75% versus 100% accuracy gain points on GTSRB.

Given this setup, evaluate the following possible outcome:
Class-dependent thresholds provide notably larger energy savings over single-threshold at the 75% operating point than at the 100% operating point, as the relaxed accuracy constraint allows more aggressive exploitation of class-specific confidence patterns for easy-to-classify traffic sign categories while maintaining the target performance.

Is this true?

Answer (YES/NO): NO